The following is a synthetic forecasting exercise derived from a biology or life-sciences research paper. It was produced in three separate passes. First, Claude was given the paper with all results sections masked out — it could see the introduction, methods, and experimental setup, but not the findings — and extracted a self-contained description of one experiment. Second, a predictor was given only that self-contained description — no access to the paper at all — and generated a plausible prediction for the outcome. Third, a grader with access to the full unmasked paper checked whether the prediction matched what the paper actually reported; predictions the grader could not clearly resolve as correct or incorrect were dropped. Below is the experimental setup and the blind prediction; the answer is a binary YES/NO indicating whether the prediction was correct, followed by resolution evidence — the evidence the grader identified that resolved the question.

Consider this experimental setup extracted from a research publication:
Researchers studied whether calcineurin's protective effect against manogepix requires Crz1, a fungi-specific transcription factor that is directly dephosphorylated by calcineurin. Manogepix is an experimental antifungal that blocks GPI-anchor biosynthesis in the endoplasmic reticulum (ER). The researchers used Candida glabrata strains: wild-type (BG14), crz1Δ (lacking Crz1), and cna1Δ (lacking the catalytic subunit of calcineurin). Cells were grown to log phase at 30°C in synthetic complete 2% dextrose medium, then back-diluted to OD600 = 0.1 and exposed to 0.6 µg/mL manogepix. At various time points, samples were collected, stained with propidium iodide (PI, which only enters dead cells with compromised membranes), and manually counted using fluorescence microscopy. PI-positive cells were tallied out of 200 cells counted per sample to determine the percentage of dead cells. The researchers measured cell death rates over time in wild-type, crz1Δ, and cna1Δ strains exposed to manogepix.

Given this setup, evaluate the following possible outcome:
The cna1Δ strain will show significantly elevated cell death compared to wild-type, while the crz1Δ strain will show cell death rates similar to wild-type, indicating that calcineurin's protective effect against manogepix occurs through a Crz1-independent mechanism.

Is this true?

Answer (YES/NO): YES